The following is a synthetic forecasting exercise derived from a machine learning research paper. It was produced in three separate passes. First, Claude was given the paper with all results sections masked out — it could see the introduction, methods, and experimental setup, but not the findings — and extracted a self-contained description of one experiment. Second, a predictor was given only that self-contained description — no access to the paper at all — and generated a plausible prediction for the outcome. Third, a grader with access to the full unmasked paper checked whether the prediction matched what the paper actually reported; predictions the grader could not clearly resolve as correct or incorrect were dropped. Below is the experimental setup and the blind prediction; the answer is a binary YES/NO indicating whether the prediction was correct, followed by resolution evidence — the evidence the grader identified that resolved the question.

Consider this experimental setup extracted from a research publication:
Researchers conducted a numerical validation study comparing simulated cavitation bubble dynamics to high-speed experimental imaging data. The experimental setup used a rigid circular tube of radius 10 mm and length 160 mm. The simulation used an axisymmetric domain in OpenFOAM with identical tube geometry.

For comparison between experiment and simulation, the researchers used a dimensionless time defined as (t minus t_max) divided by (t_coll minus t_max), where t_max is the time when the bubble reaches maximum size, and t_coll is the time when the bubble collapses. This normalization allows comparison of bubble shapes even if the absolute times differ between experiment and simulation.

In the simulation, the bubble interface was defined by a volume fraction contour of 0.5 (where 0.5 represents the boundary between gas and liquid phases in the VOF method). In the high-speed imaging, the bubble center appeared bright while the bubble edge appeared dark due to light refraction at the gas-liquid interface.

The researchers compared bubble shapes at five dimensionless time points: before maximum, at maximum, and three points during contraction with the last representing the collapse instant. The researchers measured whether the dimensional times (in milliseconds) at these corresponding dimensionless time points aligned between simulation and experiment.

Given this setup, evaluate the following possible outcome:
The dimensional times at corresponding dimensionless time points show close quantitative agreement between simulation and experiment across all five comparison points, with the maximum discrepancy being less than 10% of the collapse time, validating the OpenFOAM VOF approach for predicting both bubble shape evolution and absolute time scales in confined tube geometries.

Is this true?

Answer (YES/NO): NO